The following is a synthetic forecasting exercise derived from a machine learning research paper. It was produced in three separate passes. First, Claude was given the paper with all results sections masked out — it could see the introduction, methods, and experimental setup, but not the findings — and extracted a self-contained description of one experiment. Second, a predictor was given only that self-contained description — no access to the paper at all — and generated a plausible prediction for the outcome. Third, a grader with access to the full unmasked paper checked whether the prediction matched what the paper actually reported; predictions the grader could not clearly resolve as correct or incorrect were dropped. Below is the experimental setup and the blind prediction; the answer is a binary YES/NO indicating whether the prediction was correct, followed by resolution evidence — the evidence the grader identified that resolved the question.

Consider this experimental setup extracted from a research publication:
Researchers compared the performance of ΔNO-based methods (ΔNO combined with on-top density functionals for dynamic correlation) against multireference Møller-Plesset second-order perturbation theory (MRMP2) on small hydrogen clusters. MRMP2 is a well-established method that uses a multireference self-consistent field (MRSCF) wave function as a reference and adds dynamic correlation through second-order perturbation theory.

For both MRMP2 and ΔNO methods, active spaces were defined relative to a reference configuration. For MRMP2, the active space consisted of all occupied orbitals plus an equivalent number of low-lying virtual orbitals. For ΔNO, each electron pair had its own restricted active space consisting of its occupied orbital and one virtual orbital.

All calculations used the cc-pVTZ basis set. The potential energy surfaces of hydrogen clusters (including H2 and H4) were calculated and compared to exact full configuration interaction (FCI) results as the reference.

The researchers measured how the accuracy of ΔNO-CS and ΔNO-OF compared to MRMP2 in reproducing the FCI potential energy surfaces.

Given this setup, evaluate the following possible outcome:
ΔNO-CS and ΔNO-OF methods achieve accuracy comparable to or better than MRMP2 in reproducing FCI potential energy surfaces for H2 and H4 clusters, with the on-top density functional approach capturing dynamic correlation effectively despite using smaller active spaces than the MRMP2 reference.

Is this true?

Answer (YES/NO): NO